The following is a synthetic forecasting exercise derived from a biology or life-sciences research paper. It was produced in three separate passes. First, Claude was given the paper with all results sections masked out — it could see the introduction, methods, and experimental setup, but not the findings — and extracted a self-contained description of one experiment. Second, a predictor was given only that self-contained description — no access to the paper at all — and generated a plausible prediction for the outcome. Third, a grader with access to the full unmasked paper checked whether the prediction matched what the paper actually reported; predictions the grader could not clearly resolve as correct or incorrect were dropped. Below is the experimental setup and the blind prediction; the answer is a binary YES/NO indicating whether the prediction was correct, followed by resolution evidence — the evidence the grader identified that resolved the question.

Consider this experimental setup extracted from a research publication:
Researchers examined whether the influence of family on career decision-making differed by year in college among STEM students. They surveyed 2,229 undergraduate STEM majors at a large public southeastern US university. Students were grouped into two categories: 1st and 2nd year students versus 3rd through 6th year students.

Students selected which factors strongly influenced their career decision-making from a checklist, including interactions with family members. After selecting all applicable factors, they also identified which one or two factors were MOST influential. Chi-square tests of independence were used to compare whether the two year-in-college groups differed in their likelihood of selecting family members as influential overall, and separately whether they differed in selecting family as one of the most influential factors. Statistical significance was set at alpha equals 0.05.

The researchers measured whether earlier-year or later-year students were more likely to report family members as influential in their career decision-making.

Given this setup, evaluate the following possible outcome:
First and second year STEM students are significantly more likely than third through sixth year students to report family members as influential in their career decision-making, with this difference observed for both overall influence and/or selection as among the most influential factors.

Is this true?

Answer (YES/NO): YES